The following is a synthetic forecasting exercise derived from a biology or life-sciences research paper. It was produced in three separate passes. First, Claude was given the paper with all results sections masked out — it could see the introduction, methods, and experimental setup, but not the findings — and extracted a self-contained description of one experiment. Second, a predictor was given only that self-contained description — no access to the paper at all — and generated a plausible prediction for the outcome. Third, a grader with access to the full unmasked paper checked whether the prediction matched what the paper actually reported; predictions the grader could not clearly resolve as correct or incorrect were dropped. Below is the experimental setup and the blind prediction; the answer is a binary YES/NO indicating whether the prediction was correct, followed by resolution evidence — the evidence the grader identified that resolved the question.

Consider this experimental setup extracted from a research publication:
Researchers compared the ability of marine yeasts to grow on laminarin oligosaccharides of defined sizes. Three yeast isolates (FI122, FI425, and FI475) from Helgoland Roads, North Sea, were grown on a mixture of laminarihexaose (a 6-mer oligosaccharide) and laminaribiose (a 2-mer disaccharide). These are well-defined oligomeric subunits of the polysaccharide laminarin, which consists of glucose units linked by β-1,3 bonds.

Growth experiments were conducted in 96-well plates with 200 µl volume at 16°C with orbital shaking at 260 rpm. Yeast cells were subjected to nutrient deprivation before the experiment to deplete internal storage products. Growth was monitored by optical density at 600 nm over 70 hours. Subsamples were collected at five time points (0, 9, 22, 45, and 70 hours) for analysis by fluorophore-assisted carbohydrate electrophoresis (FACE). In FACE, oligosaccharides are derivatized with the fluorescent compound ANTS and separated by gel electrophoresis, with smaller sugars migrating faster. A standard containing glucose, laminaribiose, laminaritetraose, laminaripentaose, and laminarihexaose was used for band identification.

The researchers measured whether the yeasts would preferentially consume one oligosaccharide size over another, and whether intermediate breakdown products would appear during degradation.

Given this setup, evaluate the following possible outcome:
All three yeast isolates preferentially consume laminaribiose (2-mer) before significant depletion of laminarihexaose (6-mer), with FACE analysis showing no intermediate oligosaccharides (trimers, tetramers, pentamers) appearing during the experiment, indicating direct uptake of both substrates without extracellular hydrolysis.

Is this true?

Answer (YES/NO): NO